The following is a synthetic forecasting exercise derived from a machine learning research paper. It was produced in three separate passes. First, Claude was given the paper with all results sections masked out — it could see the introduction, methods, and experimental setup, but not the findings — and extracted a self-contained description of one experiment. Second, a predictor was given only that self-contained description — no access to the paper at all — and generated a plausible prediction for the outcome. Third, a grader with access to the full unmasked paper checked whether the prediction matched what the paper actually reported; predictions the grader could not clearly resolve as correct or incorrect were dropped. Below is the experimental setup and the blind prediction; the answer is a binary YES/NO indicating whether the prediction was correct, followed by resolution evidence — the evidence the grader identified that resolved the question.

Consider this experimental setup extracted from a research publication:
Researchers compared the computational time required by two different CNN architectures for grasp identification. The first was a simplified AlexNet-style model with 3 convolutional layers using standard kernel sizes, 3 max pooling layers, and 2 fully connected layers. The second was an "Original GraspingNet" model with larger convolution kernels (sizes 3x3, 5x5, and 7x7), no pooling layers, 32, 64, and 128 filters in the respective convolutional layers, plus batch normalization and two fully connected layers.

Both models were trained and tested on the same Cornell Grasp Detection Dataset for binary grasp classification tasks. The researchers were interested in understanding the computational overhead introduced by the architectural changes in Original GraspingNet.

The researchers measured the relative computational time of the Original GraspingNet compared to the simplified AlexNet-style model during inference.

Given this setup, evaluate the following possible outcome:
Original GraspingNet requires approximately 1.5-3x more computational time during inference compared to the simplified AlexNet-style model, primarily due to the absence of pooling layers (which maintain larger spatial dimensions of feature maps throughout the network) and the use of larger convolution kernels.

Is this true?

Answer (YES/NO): NO